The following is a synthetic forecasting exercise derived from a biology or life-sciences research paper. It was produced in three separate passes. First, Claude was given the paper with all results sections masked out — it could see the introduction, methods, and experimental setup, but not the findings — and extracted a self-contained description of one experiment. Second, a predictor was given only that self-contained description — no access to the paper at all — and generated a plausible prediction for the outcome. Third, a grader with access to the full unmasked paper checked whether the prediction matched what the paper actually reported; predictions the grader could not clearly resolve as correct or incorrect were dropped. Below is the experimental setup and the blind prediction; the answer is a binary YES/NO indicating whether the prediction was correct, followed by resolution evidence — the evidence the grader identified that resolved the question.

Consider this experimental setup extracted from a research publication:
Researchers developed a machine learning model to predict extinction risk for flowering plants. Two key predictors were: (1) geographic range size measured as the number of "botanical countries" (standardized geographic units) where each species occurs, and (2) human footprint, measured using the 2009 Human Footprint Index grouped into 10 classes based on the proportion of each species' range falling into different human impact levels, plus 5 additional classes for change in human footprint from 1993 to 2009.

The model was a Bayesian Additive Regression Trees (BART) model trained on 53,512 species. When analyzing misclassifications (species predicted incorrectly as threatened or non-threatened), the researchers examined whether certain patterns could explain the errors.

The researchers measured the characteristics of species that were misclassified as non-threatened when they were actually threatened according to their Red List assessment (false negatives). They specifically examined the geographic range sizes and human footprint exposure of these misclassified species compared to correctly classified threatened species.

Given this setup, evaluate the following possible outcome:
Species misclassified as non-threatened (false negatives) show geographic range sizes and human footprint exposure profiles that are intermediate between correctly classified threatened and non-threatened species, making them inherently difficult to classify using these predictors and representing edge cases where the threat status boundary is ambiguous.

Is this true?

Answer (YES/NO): NO